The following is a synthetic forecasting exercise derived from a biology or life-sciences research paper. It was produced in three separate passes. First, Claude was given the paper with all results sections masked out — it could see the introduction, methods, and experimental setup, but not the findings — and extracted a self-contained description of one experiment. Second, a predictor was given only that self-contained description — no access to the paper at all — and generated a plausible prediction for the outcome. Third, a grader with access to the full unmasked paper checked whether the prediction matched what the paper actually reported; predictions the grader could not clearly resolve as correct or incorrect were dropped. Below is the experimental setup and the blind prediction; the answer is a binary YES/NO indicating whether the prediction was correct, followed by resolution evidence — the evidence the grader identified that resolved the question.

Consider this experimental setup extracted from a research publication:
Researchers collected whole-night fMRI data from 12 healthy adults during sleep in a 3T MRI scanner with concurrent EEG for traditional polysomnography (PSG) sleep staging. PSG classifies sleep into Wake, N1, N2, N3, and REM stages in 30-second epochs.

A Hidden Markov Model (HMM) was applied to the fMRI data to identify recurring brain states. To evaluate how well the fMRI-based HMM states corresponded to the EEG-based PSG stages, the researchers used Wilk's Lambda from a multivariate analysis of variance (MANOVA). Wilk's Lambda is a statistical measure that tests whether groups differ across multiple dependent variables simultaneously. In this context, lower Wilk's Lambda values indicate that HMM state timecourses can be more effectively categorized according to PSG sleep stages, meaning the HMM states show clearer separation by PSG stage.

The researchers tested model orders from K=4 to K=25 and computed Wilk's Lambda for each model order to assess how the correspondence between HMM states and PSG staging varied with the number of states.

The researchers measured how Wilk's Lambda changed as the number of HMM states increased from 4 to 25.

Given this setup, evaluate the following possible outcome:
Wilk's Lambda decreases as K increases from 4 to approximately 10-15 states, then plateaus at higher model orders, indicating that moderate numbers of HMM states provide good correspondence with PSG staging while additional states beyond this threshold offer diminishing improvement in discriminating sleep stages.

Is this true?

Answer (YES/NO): NO